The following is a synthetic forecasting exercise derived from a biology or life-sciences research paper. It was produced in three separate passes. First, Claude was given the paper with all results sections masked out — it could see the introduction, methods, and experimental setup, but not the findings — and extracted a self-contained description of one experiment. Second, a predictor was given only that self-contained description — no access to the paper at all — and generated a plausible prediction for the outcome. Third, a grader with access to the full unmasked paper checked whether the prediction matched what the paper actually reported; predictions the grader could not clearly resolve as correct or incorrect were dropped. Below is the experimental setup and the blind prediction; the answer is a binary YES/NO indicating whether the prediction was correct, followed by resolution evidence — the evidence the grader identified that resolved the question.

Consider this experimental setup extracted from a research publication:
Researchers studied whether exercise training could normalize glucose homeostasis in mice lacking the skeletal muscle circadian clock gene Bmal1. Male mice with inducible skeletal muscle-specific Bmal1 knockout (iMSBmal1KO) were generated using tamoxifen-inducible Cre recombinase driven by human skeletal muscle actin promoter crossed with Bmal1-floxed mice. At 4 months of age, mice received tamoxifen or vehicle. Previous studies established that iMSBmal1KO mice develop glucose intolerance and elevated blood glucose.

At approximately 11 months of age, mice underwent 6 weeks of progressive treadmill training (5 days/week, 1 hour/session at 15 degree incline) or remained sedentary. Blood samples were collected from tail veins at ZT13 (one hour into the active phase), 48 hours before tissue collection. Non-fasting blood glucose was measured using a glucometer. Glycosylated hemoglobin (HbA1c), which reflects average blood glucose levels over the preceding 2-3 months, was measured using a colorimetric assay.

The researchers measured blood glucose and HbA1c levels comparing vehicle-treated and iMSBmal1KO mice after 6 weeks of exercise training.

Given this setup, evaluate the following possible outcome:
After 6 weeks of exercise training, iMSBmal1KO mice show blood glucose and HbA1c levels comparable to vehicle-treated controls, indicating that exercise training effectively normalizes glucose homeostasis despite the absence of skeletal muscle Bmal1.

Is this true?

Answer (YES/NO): NO